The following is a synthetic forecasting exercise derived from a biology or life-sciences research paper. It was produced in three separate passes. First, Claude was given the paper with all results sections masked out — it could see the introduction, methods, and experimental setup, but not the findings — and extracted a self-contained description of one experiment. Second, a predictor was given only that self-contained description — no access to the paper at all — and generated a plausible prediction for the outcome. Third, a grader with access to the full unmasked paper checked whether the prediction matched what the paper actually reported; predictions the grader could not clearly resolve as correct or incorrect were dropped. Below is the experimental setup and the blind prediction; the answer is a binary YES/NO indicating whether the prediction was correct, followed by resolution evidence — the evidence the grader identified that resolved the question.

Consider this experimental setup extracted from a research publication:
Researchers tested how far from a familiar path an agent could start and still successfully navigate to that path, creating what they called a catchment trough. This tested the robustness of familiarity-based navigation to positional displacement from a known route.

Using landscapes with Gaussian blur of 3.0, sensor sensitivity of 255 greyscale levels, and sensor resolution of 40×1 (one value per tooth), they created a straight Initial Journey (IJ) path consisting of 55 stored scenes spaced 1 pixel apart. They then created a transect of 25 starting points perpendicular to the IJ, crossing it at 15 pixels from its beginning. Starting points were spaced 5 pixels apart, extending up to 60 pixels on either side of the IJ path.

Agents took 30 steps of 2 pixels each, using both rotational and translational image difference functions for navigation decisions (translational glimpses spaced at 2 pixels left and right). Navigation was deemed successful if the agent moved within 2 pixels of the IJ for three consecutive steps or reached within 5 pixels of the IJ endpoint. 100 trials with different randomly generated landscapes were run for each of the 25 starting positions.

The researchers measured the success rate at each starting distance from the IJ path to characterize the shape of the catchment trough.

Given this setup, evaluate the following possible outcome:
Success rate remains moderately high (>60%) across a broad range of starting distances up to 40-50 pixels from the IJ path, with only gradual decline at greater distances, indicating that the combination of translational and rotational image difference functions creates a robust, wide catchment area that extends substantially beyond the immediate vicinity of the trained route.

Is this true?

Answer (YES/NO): NO